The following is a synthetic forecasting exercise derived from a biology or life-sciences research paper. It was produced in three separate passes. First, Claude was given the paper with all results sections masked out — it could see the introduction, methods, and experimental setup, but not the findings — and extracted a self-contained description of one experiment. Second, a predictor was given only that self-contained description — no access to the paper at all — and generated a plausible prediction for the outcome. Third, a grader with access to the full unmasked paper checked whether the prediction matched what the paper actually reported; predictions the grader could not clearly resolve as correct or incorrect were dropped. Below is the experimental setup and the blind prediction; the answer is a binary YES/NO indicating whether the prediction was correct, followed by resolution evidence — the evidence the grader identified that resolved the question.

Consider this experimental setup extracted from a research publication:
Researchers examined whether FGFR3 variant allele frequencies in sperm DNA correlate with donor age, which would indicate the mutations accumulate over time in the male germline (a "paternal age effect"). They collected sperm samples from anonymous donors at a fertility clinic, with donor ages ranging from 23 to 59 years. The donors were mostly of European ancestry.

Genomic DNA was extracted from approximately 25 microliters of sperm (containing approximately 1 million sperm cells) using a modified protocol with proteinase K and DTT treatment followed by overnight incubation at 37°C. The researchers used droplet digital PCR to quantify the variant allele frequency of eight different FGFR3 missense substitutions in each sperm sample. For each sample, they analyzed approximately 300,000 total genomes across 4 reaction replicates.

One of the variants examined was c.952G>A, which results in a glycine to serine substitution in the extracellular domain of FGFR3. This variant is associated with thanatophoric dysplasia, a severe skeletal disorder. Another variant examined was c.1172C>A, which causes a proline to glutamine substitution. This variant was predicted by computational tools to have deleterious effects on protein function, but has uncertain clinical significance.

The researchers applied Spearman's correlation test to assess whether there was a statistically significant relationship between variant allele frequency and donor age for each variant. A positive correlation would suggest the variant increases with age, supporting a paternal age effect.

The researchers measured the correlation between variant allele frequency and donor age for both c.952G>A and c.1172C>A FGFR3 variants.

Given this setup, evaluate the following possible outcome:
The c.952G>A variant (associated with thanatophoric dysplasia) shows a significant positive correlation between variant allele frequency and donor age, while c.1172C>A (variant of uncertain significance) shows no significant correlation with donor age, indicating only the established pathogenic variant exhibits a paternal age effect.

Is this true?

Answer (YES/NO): YES